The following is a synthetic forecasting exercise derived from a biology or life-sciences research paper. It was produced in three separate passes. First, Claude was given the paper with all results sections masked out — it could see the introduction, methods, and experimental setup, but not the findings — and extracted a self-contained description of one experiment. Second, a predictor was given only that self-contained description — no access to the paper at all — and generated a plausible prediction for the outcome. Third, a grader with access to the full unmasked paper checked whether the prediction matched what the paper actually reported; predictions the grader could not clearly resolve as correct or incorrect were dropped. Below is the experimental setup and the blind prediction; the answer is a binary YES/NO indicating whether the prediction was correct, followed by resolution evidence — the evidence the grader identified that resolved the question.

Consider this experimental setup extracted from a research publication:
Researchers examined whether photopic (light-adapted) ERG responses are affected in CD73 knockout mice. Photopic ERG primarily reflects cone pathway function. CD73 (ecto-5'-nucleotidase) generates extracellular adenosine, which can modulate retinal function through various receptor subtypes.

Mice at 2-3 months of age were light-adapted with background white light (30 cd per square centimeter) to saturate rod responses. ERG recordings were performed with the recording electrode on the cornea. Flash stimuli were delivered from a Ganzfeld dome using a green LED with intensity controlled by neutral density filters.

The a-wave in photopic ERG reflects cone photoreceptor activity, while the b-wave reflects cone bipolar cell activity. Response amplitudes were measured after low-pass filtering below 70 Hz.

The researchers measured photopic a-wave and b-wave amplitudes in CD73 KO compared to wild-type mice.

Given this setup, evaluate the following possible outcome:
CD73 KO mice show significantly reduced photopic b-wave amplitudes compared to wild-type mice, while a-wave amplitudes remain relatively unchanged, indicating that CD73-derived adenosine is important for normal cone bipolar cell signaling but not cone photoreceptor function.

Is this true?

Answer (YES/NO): NO